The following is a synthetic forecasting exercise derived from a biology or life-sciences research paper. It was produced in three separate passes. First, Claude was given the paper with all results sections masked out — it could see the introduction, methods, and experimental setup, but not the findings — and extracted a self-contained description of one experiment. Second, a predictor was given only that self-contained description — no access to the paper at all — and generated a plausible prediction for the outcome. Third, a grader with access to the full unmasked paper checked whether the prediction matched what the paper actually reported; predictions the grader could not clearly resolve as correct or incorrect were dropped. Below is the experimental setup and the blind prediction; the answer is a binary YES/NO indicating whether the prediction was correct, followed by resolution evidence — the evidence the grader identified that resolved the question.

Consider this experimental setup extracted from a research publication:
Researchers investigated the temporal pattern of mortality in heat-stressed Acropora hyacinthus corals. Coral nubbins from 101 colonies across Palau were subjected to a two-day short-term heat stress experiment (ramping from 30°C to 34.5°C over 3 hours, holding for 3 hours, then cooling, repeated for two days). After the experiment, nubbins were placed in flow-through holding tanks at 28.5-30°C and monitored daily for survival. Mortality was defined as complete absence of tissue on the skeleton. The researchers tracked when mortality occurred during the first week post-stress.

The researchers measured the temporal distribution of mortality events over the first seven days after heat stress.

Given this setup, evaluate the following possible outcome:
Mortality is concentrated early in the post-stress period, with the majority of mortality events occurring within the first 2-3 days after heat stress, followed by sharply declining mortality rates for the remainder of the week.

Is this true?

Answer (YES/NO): YES